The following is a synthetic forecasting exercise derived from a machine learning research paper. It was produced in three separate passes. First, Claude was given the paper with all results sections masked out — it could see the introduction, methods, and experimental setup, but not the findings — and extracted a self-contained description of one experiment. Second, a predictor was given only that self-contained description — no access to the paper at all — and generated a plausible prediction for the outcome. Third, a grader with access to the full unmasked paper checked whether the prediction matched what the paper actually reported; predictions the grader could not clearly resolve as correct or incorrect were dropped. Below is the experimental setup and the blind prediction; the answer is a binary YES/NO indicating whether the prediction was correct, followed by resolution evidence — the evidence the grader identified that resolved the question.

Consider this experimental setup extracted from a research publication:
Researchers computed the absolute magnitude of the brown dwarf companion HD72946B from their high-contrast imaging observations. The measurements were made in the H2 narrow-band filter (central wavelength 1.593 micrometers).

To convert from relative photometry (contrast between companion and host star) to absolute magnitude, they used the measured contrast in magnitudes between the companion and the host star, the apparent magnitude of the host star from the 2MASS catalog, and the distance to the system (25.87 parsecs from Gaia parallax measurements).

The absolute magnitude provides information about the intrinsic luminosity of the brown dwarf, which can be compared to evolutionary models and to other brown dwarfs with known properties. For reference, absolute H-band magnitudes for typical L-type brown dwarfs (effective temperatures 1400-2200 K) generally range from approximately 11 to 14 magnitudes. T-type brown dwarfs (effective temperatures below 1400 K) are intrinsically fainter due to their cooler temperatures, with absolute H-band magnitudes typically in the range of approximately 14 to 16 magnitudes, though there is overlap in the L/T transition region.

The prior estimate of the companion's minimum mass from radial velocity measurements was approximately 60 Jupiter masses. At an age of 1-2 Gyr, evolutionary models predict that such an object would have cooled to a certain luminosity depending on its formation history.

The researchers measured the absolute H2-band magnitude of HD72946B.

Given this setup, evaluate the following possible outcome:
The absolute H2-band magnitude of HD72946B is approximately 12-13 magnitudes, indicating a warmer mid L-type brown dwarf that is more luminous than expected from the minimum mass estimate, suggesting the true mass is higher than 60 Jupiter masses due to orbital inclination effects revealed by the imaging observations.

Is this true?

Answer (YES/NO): YES